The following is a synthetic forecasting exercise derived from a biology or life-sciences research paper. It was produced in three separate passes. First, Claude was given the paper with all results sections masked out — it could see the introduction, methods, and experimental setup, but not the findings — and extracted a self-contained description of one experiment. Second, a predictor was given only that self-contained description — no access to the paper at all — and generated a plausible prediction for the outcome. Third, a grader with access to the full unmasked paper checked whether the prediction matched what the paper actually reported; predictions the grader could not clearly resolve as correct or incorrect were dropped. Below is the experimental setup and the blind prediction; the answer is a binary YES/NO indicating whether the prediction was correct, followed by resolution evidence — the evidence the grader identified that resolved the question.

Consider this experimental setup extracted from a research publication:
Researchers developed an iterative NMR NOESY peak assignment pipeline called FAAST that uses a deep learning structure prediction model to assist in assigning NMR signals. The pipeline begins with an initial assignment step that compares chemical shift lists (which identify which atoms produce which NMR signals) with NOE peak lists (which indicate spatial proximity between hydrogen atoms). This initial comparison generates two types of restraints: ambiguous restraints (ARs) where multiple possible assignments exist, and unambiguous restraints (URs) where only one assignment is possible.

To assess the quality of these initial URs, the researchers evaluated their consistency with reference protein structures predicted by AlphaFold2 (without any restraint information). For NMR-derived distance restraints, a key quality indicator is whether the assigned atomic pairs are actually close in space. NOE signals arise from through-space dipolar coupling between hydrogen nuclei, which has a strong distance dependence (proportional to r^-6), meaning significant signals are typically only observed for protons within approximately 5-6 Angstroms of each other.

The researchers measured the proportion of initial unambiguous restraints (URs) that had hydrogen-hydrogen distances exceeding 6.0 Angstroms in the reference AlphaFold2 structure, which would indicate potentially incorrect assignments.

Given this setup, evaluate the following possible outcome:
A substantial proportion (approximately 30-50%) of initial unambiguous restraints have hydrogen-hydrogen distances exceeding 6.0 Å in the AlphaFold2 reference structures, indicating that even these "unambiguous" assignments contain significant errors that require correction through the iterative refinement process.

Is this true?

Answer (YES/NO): NO